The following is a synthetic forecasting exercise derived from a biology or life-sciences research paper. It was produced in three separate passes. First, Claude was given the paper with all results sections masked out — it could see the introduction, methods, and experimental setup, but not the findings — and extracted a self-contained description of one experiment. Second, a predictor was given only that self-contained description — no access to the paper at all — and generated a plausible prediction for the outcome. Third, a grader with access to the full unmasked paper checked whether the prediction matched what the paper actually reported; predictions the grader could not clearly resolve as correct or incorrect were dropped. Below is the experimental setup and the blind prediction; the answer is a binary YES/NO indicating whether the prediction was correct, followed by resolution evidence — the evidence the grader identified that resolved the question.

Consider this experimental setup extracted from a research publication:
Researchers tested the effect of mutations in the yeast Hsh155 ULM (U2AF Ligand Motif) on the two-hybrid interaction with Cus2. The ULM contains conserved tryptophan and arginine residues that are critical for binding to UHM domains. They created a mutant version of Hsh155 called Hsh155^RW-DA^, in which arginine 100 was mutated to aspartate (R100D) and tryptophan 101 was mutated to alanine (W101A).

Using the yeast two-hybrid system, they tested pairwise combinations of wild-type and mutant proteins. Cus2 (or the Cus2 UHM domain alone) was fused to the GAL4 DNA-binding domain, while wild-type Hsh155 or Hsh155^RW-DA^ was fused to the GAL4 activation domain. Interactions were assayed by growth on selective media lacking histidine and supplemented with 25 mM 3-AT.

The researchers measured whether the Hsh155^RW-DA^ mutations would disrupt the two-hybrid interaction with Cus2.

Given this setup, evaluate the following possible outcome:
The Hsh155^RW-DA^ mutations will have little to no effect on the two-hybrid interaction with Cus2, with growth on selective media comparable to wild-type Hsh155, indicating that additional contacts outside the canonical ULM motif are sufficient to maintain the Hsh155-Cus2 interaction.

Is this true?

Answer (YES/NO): NO